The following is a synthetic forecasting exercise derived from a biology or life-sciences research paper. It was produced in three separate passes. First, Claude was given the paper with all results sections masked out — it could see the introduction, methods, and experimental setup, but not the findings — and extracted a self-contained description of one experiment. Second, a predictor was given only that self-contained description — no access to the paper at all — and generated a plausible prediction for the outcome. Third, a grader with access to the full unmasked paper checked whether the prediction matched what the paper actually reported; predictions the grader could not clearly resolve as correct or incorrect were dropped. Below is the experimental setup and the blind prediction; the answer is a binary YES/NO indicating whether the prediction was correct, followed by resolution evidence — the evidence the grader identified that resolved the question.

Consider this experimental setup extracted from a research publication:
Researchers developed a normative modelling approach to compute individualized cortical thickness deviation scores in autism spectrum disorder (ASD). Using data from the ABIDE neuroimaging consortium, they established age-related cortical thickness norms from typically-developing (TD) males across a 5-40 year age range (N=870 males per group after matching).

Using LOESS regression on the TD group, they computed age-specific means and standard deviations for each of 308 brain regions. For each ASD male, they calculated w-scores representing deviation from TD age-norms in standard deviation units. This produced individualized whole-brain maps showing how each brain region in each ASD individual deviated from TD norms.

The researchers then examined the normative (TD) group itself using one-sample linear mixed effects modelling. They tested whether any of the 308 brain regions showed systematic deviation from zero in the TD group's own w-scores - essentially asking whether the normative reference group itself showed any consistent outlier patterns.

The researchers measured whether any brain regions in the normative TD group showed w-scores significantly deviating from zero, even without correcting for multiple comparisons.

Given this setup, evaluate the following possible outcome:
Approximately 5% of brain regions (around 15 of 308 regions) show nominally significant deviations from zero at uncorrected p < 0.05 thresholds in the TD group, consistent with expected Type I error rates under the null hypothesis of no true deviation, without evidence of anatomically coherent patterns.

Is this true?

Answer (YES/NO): NO